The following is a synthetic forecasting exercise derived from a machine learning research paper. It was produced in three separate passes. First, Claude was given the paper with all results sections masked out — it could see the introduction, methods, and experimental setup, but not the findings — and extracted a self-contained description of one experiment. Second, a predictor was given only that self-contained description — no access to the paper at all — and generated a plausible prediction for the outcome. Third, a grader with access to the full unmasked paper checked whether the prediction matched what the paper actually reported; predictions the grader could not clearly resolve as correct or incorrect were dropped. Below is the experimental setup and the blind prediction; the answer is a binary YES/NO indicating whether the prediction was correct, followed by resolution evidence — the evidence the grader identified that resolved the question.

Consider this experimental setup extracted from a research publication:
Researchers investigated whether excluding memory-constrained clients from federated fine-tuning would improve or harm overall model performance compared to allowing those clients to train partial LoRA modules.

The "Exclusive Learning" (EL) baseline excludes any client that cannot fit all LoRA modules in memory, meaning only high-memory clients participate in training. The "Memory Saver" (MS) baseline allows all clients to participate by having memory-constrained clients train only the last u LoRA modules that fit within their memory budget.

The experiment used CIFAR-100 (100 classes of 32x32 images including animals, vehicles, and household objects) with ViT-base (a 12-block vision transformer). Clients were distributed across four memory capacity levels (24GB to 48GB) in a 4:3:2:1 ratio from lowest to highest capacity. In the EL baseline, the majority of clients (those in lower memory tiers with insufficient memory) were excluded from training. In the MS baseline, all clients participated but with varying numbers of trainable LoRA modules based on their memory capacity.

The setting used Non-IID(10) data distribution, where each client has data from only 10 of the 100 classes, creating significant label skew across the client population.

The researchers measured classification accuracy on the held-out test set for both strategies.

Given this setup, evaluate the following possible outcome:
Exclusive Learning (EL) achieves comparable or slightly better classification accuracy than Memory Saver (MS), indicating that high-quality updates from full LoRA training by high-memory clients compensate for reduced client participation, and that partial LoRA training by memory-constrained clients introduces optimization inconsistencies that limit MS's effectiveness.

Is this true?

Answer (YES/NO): NO